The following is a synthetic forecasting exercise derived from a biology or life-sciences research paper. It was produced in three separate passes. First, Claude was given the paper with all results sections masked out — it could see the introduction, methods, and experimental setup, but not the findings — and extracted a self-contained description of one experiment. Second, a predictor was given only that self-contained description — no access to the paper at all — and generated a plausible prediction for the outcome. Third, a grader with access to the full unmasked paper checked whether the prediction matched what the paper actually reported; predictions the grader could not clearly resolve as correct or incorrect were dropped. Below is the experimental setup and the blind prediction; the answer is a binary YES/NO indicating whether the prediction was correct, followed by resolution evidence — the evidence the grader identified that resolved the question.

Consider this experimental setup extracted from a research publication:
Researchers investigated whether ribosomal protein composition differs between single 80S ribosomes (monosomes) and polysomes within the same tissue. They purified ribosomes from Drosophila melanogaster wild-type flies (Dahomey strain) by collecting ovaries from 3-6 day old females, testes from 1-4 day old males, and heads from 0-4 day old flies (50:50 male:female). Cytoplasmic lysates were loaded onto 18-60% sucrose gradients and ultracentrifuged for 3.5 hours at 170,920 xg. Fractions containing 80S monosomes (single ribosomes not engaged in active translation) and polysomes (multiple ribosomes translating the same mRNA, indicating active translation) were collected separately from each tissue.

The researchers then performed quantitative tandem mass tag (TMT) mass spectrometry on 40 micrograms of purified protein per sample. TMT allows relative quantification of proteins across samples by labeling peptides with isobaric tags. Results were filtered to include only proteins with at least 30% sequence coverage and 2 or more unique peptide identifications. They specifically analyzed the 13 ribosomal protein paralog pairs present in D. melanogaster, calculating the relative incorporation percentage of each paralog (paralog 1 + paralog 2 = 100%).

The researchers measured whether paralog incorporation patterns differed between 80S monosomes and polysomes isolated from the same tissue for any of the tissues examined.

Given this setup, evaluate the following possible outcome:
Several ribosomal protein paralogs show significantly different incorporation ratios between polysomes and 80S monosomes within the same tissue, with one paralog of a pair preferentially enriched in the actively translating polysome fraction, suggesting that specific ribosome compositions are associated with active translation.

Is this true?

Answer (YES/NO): NO